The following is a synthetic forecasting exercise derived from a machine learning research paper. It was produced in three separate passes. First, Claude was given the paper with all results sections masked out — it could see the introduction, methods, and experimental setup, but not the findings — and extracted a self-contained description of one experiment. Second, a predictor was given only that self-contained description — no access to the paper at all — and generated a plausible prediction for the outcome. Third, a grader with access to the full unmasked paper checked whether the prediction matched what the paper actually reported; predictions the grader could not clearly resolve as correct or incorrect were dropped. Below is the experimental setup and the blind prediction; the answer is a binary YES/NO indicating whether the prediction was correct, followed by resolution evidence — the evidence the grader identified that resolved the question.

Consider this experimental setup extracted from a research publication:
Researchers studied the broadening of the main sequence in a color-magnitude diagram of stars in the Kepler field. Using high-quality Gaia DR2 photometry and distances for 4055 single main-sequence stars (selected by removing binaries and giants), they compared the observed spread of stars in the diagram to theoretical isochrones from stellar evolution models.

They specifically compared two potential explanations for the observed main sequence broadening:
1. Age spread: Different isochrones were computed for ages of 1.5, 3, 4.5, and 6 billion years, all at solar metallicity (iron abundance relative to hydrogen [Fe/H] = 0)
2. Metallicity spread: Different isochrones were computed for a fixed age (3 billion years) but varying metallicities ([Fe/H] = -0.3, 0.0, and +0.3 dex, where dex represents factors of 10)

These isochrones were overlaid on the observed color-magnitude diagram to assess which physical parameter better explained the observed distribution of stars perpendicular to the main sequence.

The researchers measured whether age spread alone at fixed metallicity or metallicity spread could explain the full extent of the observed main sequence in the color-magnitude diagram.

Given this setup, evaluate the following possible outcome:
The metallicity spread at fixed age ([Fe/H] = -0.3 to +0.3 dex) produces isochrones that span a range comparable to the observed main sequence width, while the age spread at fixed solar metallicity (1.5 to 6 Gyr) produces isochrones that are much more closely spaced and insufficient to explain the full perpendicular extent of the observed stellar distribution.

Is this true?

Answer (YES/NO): YES